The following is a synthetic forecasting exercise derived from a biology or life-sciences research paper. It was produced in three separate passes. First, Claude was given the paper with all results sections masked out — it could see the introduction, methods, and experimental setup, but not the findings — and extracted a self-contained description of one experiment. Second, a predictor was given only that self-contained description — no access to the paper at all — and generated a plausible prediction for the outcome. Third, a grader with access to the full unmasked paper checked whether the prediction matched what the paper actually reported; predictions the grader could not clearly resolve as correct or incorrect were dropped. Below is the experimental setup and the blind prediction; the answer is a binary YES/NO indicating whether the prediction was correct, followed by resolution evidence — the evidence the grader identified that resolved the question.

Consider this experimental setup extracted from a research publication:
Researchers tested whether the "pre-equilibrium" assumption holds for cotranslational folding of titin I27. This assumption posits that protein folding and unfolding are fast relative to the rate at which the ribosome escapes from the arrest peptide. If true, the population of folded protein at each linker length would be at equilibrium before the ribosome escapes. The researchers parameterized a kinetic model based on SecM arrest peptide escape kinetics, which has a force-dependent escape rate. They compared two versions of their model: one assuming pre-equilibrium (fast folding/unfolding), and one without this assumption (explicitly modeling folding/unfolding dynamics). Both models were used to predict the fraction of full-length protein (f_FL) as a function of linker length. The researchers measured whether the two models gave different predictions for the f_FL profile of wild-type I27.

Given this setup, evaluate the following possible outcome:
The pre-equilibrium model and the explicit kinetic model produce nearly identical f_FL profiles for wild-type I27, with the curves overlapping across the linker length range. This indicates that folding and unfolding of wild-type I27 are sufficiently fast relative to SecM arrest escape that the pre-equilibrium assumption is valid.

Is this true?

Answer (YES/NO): YES